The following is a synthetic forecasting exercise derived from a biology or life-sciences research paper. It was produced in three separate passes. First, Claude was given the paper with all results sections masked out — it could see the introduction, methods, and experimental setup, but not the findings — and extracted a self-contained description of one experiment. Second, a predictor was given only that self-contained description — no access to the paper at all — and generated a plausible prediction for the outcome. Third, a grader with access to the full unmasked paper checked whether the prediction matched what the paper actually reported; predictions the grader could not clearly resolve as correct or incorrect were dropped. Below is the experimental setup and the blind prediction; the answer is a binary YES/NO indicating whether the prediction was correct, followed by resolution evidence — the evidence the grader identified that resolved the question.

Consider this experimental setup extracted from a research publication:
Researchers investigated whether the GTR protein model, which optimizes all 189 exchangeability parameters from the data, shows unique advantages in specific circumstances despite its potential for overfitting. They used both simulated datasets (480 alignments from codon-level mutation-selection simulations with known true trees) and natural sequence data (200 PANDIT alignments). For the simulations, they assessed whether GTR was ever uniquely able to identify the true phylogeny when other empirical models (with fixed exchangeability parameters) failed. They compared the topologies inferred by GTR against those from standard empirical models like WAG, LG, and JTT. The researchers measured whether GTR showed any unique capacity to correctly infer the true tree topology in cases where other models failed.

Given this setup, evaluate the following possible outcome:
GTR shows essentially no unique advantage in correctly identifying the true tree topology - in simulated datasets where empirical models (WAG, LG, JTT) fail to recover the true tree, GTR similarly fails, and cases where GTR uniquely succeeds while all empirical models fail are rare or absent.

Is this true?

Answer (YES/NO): NO